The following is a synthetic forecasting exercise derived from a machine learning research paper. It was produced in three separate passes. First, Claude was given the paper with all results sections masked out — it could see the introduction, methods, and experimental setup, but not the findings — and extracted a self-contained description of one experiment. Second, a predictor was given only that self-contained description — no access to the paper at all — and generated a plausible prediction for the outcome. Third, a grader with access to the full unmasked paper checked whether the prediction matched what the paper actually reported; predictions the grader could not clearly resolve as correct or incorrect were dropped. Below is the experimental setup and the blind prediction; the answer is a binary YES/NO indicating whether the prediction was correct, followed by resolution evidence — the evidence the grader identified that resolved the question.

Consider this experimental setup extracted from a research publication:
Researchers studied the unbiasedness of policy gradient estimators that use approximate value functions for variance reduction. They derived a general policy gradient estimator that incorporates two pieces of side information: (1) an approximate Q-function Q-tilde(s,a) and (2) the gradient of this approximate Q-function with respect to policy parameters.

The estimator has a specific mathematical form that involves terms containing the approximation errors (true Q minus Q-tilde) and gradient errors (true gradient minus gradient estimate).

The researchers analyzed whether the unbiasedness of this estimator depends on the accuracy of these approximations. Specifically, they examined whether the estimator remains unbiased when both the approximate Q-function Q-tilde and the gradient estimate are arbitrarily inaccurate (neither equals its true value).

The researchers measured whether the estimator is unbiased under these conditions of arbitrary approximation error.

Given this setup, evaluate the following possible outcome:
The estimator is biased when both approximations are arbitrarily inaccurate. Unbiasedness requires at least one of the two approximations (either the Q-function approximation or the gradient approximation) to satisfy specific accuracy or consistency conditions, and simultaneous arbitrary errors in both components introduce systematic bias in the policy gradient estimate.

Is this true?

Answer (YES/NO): NO